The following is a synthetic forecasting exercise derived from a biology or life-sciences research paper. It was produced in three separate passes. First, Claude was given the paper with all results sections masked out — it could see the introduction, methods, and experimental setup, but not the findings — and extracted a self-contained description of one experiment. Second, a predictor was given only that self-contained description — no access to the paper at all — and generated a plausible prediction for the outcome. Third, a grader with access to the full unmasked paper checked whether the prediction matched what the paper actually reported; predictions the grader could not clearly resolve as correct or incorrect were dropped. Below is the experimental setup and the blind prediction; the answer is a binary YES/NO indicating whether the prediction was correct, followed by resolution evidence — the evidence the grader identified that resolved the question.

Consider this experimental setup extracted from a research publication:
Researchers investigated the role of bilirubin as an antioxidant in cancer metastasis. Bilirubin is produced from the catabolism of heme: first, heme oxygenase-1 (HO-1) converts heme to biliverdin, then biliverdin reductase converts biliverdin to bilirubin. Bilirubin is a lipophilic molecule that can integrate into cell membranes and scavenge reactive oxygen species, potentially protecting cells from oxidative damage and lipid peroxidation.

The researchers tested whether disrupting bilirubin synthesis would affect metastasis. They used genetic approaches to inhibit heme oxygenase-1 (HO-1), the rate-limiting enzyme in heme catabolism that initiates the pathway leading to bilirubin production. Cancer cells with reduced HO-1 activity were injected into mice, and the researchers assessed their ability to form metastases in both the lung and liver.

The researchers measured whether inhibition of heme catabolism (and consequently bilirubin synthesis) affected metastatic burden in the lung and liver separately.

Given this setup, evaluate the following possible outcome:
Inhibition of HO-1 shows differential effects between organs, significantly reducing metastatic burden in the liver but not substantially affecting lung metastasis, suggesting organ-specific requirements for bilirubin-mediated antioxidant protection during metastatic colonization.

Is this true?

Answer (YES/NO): NO